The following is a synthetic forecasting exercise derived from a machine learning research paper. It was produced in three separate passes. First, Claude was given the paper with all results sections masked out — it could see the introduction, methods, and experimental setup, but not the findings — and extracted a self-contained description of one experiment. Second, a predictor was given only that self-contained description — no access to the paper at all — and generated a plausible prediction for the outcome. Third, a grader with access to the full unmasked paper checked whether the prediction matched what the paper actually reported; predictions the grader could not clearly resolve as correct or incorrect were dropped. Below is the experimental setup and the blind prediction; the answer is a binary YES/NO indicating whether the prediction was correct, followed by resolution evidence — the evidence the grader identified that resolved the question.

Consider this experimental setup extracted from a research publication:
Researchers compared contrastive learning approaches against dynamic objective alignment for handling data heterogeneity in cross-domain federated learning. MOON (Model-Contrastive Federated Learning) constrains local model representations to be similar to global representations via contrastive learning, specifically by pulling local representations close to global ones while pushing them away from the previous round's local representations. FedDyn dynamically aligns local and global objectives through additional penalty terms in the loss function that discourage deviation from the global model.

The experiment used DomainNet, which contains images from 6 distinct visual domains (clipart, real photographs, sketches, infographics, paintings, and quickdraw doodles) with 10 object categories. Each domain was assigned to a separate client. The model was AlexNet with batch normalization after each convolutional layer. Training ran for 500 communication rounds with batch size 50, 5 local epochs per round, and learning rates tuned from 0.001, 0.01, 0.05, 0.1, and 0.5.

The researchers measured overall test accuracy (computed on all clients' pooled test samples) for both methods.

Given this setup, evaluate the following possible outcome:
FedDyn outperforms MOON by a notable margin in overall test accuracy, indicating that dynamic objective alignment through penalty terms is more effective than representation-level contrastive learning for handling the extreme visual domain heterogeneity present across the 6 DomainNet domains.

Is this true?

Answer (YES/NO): YES